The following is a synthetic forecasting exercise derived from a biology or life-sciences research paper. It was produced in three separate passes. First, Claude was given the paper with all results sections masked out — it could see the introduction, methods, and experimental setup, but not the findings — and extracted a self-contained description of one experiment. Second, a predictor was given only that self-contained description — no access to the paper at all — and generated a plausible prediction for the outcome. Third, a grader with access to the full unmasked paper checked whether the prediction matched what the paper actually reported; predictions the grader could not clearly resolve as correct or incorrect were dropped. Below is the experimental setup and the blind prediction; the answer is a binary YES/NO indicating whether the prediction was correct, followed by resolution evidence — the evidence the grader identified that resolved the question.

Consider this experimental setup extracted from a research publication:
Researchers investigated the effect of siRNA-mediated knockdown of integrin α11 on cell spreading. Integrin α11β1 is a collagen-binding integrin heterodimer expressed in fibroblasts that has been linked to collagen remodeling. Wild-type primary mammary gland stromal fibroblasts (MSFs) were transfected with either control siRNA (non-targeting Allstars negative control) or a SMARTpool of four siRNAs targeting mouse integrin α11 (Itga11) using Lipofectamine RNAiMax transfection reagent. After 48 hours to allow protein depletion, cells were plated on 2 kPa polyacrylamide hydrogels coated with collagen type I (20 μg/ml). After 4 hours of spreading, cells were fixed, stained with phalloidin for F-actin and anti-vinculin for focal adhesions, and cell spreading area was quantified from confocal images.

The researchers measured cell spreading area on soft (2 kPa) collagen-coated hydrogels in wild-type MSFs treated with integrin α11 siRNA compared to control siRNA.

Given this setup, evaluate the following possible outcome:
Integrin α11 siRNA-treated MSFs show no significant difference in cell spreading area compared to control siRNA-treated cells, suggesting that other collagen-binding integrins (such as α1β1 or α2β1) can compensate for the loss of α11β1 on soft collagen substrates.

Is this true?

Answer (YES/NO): NO